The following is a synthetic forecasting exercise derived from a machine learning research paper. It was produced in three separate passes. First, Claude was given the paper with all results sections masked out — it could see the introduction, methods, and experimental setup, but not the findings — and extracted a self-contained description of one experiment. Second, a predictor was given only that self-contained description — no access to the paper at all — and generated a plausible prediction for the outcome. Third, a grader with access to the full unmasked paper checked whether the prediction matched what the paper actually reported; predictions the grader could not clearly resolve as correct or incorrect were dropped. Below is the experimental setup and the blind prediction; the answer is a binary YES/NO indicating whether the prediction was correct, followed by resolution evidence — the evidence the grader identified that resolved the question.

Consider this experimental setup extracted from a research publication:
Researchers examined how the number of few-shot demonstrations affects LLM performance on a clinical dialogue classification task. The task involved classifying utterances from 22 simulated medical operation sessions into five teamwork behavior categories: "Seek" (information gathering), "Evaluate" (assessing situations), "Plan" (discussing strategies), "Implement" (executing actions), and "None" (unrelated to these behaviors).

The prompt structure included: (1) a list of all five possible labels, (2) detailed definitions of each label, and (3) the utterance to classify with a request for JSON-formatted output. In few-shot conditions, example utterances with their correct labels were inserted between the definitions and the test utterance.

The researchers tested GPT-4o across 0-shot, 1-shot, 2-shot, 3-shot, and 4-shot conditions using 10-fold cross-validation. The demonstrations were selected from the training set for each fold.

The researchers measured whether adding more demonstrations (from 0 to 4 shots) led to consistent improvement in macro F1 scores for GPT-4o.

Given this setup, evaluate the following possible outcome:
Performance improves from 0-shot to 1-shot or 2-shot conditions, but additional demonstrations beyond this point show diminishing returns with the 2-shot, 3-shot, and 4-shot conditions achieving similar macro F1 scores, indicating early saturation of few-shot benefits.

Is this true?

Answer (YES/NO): NO